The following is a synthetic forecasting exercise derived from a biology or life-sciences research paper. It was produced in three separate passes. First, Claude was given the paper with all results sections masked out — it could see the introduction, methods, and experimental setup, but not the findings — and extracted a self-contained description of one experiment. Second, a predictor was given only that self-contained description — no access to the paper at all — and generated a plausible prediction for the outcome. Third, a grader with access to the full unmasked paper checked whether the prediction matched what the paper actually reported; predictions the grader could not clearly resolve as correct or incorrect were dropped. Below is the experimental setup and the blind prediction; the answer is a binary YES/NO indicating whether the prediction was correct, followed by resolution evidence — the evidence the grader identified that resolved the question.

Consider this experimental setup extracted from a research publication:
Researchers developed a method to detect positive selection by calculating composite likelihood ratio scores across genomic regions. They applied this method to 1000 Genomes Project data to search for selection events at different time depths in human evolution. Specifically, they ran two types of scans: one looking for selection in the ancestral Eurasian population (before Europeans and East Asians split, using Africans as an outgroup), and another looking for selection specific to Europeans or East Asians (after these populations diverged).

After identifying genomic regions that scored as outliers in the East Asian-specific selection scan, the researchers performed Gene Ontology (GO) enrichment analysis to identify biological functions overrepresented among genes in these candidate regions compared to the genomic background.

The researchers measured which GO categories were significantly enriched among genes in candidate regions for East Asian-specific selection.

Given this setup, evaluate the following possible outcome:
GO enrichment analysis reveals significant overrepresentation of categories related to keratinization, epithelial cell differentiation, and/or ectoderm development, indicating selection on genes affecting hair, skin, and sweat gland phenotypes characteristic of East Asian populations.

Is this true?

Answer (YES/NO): NO